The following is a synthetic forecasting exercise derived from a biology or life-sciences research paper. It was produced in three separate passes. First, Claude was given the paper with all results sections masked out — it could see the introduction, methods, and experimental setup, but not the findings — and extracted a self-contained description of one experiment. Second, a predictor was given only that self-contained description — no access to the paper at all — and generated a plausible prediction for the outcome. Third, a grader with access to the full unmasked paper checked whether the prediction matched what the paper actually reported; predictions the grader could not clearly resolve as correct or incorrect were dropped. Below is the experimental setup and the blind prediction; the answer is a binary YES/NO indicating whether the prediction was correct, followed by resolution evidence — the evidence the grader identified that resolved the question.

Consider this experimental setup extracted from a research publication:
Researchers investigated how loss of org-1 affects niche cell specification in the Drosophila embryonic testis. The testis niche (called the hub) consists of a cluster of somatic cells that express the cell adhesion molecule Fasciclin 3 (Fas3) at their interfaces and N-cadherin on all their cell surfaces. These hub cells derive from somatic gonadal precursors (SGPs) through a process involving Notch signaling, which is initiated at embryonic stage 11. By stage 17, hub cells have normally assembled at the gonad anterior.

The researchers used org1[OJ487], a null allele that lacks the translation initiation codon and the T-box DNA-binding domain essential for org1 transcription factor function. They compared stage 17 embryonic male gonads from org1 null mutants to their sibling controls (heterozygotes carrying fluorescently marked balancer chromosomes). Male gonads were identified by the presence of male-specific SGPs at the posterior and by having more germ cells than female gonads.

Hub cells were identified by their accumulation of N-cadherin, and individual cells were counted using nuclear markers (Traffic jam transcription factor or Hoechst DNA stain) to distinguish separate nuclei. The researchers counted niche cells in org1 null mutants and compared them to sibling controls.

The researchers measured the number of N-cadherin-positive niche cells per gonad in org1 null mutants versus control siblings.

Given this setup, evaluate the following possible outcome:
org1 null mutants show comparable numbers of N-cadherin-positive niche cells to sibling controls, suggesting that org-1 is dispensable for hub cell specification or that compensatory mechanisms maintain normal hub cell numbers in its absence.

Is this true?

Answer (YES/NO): NO